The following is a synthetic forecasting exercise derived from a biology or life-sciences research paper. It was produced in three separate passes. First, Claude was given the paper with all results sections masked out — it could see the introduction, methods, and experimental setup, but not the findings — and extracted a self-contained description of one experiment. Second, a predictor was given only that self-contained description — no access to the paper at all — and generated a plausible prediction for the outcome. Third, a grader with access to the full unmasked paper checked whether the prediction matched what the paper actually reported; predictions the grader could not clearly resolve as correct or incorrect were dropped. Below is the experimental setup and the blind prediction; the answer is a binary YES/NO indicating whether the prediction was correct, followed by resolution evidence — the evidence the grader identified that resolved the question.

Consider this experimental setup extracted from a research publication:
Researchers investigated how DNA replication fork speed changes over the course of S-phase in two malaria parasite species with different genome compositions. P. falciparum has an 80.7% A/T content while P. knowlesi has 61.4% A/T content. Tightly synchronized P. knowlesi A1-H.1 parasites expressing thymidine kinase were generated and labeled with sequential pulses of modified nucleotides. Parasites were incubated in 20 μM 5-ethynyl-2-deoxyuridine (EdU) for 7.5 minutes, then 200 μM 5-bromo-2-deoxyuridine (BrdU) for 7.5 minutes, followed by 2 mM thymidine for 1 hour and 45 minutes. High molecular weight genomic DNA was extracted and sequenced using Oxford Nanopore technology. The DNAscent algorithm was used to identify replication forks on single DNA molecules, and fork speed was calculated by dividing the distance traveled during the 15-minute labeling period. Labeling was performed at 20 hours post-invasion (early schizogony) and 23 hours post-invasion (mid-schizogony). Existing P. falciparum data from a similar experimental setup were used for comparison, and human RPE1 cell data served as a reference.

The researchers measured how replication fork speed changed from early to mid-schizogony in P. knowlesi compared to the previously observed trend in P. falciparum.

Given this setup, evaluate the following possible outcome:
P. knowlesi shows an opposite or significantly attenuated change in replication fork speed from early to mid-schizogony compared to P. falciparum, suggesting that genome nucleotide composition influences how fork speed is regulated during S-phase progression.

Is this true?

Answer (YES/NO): YES